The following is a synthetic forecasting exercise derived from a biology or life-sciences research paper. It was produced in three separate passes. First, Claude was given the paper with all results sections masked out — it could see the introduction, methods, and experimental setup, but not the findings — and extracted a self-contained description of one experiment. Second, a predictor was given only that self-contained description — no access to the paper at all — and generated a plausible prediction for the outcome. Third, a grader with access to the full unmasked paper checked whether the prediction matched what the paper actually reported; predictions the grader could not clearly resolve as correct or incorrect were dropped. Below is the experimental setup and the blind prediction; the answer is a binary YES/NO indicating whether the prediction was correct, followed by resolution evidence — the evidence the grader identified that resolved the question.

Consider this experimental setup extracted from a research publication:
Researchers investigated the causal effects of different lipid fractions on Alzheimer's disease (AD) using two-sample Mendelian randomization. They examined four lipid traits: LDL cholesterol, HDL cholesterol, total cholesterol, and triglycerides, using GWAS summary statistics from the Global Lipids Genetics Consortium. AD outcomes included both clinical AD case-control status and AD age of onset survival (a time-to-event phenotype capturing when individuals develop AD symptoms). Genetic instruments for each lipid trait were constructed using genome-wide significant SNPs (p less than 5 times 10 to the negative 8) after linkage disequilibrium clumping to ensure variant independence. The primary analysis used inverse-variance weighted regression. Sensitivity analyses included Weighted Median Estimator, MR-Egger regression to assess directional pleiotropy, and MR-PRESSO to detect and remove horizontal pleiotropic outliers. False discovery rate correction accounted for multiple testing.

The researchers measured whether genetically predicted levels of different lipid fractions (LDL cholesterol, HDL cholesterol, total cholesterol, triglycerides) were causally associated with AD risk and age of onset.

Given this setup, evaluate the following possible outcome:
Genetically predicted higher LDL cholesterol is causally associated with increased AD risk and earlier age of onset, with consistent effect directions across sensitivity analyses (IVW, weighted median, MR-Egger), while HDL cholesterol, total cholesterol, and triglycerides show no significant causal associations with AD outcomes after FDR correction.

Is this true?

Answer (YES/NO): NO